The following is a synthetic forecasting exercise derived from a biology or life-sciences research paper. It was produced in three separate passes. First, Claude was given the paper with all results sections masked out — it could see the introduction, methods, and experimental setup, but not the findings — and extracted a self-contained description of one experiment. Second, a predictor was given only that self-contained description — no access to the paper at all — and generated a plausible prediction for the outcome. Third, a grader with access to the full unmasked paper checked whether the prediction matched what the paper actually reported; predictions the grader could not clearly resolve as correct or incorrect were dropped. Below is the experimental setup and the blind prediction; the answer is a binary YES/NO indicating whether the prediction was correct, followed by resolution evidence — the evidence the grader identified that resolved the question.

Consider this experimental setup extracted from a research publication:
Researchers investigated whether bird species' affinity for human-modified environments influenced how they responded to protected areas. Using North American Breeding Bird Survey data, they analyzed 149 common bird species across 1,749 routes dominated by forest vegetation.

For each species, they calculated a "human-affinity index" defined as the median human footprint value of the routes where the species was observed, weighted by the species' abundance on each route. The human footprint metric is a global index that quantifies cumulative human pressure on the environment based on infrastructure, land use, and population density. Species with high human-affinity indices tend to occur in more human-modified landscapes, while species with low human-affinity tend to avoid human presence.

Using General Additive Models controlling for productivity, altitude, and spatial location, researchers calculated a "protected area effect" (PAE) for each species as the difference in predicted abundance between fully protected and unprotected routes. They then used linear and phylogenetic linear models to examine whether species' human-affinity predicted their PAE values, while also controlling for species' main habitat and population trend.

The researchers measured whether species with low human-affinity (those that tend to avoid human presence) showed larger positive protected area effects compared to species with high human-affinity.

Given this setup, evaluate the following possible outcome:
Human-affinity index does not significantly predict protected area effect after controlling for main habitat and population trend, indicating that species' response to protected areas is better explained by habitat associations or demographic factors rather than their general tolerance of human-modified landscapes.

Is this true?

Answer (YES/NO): NO